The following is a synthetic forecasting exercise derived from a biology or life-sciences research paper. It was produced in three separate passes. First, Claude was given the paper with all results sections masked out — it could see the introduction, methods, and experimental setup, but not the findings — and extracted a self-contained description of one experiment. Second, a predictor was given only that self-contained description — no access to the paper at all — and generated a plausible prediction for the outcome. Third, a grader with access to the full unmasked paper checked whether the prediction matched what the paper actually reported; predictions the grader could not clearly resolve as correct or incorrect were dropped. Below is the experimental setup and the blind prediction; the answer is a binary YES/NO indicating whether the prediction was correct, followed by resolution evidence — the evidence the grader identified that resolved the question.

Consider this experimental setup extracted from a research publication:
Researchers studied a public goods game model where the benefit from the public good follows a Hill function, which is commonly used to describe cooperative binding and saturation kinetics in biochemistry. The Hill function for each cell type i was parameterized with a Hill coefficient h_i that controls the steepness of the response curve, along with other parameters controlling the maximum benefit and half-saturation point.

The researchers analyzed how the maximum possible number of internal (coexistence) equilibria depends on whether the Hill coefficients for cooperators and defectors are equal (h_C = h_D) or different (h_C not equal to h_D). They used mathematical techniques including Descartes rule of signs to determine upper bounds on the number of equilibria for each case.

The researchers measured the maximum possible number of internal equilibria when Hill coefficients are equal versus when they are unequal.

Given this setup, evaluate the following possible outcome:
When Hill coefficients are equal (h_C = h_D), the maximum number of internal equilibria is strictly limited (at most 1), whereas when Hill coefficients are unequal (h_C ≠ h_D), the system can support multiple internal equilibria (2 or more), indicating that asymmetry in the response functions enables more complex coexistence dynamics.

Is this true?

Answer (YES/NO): NO